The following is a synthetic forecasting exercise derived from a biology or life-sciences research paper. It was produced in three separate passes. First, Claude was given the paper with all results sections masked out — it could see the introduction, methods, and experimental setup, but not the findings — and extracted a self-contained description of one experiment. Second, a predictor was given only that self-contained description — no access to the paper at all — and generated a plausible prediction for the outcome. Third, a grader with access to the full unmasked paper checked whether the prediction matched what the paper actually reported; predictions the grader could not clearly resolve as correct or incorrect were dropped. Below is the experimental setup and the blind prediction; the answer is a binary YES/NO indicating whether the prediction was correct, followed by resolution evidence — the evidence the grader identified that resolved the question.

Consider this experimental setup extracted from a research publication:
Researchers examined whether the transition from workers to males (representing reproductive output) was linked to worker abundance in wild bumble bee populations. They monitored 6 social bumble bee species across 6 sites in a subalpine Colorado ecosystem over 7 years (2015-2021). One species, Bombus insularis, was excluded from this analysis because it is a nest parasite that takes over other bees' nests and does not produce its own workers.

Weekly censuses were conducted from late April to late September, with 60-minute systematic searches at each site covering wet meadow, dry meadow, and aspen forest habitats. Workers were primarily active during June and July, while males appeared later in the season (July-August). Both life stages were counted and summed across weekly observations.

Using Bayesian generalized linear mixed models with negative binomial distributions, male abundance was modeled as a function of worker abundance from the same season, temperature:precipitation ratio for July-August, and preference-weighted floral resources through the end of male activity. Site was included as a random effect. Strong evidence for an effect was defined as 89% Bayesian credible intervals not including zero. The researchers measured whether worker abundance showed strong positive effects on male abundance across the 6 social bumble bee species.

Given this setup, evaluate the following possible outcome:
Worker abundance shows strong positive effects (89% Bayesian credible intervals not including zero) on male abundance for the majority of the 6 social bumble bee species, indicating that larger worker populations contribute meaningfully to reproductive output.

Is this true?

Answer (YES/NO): YES